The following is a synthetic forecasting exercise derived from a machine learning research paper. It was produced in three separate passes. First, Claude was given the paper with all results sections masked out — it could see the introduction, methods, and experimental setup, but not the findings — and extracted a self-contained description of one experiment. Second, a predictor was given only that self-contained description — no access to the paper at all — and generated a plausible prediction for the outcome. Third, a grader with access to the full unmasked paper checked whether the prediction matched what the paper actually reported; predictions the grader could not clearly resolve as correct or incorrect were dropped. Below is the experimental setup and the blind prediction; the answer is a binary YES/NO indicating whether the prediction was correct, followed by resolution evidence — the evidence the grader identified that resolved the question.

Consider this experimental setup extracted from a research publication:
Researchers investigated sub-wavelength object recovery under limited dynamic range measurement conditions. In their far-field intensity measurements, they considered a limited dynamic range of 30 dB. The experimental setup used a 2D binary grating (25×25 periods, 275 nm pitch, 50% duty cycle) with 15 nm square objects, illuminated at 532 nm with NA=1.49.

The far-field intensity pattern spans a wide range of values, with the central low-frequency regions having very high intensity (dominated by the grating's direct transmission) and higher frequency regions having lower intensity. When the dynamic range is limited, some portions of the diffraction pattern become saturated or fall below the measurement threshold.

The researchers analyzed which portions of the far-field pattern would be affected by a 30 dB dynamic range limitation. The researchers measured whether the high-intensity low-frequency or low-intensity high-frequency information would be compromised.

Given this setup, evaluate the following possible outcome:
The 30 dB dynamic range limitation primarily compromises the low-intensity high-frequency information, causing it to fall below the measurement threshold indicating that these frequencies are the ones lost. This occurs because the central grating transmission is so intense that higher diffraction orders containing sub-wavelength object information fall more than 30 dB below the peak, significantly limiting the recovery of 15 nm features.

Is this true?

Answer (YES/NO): NO